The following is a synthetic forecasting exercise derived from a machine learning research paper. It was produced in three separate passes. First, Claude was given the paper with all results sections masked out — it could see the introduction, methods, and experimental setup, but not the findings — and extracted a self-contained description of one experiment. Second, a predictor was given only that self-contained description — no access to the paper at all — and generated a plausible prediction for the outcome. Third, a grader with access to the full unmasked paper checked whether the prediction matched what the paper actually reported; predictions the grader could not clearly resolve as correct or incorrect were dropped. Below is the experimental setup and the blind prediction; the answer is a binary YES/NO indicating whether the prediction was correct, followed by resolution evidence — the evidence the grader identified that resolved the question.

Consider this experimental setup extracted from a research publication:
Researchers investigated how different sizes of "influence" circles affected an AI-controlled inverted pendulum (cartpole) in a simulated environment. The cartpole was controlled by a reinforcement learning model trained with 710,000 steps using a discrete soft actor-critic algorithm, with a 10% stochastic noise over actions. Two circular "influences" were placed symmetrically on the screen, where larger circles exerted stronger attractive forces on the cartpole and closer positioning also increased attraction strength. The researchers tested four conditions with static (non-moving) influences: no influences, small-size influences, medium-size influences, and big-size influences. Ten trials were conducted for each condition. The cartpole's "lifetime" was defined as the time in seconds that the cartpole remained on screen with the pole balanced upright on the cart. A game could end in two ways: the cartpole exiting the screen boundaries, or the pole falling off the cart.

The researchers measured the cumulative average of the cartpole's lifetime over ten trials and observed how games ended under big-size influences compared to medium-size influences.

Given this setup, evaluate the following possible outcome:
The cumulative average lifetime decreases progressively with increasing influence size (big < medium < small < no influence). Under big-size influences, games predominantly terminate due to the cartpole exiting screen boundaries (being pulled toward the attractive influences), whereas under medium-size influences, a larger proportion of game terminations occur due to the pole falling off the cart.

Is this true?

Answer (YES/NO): NO